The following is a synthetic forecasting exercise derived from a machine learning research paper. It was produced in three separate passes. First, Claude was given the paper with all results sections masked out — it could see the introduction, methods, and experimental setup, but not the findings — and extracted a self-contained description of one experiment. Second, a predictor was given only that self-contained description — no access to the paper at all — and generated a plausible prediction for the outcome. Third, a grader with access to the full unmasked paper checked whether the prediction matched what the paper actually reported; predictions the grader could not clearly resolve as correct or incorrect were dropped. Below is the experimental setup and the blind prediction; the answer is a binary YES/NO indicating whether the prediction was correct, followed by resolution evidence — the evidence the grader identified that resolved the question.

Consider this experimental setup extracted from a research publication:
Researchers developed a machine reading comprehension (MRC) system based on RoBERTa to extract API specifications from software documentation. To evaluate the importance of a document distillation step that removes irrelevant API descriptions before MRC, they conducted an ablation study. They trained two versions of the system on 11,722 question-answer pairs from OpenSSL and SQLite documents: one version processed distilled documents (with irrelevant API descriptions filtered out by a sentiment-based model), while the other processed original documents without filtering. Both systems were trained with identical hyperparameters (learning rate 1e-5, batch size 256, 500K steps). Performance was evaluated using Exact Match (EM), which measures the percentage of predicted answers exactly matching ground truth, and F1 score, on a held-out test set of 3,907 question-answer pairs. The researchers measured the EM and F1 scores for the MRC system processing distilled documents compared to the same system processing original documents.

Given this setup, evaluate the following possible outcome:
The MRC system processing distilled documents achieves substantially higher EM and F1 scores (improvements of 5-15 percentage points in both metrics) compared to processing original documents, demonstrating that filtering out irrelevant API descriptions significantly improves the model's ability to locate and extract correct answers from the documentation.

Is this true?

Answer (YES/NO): YES